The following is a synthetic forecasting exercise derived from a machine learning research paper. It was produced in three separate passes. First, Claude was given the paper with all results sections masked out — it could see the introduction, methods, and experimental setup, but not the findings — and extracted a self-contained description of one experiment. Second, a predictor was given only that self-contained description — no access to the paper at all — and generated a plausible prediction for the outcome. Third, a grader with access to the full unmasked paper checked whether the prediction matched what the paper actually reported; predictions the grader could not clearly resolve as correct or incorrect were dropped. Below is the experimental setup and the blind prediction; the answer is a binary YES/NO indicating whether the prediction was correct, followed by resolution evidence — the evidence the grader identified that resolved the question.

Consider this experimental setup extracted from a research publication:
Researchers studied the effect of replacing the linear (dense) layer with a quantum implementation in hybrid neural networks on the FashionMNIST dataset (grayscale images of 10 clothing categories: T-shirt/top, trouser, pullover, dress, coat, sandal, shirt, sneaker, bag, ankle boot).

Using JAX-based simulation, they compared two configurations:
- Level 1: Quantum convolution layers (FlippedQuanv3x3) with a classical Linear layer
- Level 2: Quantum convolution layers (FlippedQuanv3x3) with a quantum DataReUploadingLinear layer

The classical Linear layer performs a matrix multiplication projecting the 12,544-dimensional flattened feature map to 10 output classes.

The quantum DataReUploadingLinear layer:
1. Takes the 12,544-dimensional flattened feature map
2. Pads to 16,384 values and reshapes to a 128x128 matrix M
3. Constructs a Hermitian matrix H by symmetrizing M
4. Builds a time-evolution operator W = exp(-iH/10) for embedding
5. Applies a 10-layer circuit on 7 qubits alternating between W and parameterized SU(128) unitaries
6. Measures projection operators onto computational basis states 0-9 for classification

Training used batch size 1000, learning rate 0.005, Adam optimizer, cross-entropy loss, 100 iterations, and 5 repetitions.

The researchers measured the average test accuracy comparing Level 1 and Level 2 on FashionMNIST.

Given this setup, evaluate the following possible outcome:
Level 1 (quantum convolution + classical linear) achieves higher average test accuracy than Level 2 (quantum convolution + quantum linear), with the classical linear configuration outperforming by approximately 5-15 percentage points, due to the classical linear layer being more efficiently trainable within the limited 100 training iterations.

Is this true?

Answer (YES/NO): NO